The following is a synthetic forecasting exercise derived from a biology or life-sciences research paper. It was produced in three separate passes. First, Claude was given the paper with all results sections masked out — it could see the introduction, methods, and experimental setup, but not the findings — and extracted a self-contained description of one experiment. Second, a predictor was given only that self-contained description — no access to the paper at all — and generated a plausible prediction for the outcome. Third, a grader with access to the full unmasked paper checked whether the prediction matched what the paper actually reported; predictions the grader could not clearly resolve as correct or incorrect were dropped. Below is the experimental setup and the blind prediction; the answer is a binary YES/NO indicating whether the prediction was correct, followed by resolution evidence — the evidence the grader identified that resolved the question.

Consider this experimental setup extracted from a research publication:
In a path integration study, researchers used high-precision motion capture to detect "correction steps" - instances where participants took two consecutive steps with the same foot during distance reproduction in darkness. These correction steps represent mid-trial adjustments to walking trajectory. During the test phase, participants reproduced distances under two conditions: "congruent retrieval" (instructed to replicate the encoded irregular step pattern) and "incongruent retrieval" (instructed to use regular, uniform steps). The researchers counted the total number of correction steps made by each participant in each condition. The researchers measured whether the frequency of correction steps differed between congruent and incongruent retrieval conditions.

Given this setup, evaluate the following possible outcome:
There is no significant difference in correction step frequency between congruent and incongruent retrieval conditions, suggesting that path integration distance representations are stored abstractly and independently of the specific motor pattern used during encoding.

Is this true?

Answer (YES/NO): NO